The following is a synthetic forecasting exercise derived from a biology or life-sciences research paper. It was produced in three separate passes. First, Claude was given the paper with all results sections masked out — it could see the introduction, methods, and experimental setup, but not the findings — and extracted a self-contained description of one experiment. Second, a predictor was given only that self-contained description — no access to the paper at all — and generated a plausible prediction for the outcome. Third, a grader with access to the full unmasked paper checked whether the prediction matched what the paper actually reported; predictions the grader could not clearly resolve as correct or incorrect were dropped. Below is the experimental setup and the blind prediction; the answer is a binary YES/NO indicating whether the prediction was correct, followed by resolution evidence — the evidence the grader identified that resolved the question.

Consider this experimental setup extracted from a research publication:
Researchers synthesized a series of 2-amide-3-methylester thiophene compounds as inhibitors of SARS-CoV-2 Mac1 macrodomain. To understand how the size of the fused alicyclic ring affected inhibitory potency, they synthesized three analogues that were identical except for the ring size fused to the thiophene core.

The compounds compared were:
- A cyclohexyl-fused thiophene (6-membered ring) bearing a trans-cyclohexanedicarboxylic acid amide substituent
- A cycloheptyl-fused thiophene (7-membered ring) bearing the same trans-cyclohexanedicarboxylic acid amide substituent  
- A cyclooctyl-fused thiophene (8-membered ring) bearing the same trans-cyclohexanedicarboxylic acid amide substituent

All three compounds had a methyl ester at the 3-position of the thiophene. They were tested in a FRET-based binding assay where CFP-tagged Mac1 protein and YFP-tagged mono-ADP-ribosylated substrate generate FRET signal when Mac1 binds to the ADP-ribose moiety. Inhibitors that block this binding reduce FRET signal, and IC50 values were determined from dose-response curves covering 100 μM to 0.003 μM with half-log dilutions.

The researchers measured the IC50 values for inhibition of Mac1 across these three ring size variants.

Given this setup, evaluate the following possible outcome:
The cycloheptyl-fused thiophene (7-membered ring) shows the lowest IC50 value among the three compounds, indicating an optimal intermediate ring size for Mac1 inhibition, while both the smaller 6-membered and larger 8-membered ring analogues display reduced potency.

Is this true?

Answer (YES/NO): NO